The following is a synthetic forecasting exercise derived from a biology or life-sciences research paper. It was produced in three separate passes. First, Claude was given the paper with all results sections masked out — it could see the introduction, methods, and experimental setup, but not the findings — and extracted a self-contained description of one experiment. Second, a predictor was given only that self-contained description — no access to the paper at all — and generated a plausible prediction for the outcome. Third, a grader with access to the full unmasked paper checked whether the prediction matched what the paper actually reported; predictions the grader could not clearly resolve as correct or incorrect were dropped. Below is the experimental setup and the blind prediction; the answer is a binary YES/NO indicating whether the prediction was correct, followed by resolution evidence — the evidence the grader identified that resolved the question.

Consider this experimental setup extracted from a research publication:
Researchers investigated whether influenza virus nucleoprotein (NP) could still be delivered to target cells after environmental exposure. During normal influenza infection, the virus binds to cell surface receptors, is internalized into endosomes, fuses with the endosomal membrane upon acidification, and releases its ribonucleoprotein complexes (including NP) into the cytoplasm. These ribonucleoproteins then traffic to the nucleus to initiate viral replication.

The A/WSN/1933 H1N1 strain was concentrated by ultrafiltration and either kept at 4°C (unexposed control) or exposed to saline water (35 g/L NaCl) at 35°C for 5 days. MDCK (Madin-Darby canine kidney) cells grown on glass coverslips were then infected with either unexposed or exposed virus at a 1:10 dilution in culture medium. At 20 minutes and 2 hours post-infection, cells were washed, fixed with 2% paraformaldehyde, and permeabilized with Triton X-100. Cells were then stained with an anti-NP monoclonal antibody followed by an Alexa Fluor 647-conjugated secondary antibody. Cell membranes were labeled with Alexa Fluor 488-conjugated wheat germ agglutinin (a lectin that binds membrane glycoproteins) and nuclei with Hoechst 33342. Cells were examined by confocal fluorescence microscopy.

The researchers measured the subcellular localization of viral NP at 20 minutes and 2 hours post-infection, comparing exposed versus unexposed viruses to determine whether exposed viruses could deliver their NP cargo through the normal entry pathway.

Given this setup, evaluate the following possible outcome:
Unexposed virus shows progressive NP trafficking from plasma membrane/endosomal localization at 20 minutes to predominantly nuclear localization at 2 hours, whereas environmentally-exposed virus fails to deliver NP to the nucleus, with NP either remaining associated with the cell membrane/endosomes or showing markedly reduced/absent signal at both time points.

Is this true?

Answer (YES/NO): YES